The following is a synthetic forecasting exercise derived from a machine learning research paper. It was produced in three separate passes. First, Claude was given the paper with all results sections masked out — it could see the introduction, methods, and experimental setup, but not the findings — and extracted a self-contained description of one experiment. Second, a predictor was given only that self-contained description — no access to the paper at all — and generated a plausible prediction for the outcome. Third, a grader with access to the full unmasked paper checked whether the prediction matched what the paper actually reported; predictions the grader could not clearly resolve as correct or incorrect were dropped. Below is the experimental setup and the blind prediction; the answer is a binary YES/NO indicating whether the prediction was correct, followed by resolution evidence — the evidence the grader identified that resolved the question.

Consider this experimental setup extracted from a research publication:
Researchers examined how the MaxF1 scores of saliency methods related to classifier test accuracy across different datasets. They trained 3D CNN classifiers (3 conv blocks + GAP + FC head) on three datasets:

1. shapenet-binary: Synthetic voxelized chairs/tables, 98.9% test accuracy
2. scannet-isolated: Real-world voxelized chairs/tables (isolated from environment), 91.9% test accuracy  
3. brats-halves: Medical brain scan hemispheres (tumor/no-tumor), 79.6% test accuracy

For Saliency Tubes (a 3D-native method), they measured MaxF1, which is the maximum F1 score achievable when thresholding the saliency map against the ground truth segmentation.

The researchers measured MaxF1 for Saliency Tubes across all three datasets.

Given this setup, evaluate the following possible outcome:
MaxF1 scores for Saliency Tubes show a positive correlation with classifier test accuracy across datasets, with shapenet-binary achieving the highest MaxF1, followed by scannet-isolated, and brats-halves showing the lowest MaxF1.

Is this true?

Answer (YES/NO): NO